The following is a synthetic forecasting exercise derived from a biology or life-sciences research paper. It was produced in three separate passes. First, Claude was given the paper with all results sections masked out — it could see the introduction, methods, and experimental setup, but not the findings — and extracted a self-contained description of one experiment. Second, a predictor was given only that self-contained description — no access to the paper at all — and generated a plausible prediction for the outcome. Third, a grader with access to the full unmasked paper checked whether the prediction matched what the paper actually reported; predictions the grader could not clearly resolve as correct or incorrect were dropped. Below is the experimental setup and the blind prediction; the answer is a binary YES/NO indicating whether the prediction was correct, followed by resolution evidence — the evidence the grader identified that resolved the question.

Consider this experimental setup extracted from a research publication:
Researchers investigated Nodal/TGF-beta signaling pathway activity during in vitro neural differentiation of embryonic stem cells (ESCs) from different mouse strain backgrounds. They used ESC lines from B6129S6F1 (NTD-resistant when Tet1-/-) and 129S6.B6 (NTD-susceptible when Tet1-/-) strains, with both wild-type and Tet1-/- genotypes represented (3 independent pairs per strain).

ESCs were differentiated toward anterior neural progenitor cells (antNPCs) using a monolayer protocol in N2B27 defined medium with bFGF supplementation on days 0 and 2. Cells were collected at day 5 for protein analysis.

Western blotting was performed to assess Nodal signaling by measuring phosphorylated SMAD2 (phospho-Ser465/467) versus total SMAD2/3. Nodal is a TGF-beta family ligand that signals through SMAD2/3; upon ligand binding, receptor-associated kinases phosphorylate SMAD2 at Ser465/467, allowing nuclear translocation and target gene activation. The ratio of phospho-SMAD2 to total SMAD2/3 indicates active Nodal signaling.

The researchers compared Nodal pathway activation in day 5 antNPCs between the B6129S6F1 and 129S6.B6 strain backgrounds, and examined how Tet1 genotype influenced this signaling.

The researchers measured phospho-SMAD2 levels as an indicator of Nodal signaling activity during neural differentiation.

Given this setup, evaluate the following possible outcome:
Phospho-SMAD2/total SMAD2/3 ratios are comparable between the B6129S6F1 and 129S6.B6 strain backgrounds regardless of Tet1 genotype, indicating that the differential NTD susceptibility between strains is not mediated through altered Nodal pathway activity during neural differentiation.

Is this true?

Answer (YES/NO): NO